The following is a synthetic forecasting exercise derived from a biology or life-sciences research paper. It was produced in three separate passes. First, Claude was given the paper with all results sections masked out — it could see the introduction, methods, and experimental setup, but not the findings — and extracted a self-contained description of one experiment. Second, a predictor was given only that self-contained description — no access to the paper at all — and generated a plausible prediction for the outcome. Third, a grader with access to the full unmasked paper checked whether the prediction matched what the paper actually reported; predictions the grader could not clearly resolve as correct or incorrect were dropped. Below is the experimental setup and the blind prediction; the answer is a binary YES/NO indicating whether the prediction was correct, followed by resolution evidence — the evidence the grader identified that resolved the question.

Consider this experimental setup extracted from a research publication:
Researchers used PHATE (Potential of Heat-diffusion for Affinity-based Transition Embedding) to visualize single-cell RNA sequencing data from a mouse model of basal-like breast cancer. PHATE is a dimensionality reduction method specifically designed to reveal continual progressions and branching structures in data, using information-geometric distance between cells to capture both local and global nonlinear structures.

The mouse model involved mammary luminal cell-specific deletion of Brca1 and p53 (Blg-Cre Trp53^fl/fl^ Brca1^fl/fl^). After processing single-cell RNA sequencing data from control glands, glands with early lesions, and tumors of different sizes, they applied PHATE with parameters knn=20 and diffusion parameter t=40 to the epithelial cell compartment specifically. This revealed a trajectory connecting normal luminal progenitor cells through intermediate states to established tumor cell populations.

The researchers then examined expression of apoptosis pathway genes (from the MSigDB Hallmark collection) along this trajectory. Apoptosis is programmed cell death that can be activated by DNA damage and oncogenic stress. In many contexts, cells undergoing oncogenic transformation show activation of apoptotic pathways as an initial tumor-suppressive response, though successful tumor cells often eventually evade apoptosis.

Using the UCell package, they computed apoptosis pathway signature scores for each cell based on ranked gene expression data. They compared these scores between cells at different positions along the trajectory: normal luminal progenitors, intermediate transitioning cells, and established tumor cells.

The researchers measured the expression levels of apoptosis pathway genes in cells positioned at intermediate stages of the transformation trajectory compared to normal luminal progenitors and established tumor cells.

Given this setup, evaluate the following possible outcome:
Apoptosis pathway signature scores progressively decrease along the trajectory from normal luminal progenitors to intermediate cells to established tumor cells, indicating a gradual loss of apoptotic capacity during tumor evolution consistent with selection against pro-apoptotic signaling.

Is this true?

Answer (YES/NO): NO